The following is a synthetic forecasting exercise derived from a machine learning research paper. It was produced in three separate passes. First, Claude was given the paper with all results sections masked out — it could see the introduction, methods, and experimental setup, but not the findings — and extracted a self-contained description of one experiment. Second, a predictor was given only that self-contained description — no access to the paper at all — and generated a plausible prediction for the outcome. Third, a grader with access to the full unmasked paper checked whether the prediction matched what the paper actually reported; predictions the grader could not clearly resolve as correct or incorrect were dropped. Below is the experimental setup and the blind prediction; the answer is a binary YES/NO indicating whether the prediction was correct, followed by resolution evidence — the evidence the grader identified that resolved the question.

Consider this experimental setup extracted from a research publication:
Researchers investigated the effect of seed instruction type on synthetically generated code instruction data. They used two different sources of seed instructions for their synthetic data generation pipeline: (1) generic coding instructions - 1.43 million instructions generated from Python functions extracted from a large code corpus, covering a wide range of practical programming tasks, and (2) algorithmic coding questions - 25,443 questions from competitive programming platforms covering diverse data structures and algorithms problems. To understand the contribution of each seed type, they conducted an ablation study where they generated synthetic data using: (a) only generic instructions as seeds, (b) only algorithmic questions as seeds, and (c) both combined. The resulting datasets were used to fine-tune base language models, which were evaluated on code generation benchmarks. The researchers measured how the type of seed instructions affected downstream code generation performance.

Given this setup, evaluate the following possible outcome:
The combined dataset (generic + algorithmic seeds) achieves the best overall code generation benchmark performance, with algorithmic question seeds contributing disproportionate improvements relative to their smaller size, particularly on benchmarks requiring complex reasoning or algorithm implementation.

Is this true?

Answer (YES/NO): NO